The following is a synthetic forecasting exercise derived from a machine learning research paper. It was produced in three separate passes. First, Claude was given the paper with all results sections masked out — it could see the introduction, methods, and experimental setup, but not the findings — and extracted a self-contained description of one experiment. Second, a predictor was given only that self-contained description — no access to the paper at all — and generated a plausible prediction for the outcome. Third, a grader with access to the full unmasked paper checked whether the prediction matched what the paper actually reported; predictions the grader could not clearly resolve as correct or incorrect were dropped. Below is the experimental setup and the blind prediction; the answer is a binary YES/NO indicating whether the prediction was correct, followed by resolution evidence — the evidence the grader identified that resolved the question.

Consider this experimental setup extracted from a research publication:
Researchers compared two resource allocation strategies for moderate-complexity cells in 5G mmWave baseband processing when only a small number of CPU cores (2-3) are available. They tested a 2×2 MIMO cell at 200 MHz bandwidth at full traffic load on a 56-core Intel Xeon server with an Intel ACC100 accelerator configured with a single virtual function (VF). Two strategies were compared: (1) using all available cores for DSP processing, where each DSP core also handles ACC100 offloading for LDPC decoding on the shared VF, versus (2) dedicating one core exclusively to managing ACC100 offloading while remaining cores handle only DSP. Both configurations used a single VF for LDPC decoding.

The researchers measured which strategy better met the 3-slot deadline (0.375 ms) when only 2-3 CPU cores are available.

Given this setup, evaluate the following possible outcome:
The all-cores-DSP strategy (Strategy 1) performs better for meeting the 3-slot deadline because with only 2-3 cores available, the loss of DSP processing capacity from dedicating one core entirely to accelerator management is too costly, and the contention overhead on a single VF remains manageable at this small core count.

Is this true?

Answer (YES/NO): YES